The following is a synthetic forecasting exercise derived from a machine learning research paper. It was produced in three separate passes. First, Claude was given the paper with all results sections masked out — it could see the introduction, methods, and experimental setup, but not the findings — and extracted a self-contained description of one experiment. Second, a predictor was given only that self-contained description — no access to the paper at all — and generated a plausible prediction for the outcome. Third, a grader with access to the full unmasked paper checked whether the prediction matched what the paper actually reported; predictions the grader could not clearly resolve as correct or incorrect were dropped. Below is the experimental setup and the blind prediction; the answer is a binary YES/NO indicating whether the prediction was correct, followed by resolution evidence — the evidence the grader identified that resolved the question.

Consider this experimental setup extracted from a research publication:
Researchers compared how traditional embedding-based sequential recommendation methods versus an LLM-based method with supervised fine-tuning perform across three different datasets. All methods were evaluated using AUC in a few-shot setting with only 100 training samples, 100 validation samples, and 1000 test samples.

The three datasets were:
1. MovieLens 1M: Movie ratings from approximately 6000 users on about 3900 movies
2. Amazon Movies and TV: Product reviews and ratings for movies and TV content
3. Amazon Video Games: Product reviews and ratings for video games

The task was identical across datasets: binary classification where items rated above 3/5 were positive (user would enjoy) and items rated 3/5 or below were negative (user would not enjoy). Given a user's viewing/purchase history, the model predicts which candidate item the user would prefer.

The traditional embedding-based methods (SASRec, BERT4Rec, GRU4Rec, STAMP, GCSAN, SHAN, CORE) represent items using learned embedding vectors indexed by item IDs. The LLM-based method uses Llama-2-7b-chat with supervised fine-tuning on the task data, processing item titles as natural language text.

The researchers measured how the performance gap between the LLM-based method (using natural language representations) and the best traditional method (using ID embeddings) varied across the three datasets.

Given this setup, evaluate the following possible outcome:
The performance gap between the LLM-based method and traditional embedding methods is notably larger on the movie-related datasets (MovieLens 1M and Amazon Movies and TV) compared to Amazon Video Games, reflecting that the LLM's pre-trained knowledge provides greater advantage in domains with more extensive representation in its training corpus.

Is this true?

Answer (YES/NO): YES